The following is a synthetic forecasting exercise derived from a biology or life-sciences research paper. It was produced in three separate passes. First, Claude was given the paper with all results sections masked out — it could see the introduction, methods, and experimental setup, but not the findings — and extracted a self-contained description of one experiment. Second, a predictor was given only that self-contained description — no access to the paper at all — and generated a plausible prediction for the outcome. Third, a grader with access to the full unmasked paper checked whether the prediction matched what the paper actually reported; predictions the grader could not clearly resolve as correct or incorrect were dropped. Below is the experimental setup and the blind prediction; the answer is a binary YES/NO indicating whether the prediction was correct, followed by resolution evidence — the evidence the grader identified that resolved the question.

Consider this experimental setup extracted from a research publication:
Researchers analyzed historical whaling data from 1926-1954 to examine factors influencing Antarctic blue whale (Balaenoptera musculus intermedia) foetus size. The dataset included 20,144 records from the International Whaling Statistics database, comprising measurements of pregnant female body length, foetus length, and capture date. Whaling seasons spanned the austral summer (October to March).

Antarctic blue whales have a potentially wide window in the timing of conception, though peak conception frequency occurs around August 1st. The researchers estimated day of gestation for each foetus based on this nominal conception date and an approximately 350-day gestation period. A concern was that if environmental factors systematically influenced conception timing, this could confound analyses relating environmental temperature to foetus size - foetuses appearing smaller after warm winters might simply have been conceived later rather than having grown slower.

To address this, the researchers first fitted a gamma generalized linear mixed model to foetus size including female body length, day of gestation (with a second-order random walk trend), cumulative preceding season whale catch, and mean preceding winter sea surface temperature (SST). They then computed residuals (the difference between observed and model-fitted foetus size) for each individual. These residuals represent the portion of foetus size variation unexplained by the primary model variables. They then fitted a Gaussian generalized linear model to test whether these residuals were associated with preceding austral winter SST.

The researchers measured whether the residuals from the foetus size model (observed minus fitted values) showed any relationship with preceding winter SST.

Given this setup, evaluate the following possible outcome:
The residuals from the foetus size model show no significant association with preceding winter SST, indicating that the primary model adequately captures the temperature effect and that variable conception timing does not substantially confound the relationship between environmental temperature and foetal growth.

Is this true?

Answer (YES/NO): YES